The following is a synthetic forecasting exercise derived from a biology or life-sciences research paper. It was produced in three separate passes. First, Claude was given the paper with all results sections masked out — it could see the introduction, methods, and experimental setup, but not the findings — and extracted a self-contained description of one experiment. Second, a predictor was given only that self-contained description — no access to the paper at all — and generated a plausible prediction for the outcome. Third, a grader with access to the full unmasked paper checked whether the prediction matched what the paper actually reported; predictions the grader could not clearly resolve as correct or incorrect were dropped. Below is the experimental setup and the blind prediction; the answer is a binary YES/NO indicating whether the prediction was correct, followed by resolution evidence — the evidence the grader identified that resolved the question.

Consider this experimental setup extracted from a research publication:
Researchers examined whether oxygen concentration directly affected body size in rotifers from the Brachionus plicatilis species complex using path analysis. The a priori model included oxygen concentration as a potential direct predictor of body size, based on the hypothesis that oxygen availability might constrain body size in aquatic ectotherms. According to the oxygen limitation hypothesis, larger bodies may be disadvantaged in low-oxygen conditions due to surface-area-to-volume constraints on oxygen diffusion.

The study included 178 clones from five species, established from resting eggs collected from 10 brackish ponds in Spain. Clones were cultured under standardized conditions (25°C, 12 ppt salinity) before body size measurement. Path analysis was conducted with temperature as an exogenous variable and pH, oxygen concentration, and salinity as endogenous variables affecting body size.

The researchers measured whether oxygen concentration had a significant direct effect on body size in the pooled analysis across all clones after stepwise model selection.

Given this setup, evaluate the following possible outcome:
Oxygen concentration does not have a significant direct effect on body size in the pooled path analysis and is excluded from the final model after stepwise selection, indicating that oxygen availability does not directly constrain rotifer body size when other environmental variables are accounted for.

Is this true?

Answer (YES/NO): NO